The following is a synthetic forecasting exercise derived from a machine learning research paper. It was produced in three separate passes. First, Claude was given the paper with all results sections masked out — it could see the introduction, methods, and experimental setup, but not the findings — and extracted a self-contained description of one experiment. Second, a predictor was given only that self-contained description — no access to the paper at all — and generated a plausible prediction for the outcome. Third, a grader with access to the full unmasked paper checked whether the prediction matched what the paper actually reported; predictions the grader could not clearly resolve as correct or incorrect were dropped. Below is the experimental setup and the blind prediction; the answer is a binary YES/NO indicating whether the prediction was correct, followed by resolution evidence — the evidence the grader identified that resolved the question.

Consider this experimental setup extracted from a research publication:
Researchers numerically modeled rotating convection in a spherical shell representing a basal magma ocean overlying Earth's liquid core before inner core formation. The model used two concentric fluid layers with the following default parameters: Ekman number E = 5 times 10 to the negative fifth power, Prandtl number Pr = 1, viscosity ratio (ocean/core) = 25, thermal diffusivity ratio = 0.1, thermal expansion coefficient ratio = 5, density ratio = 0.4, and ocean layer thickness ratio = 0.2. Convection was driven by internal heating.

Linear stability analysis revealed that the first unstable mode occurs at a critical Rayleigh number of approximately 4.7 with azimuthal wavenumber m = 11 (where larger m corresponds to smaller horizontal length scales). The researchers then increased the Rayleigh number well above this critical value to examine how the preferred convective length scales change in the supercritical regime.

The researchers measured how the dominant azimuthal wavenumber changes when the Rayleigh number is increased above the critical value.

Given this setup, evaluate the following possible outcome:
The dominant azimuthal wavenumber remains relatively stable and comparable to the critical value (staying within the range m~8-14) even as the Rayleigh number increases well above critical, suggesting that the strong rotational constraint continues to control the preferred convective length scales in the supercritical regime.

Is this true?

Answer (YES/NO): NO